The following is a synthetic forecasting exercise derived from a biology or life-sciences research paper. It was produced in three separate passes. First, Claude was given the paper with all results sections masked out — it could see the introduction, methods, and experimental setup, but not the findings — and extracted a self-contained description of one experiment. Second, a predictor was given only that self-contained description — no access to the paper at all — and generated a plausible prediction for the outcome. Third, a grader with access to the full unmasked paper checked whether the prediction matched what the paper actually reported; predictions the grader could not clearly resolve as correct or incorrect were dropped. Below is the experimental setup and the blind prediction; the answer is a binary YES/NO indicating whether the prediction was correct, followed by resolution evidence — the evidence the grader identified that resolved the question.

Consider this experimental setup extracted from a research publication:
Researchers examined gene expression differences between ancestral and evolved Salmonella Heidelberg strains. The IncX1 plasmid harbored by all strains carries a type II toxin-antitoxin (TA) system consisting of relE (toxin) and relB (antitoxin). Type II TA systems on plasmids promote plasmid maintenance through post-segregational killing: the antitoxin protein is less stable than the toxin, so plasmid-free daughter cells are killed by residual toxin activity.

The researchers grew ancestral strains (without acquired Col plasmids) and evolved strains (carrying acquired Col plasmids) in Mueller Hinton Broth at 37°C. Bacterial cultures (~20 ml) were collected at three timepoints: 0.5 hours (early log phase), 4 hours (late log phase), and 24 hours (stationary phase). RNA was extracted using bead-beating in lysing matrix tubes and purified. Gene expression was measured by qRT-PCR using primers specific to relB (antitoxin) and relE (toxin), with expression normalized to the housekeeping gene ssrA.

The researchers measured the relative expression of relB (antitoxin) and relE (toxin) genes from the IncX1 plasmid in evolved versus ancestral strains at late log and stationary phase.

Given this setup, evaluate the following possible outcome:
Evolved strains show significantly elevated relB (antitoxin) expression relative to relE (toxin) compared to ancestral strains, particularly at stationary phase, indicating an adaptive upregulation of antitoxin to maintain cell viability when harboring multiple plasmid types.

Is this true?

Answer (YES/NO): NO